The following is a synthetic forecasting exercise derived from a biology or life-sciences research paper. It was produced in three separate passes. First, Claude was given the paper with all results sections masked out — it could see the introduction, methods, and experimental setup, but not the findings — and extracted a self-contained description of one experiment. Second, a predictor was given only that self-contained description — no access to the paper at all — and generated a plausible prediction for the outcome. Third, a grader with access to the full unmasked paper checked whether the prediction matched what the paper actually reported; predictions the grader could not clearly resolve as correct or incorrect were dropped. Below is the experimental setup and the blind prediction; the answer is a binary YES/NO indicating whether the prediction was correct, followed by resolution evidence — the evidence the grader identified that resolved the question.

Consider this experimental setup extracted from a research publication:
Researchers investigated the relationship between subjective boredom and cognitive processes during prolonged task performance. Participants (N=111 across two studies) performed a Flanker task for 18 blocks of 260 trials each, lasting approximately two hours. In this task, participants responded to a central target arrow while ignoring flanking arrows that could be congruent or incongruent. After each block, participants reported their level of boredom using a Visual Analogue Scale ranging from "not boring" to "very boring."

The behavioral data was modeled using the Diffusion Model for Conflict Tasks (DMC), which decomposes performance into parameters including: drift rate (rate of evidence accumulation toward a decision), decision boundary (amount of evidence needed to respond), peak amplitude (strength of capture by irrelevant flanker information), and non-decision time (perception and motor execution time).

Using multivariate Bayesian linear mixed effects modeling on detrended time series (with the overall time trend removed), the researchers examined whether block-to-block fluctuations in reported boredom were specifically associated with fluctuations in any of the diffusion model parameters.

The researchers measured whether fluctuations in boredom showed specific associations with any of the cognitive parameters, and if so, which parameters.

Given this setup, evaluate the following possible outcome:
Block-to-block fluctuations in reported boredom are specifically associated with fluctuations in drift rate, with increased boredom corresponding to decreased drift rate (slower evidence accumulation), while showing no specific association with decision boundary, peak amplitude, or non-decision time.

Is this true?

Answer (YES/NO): NO